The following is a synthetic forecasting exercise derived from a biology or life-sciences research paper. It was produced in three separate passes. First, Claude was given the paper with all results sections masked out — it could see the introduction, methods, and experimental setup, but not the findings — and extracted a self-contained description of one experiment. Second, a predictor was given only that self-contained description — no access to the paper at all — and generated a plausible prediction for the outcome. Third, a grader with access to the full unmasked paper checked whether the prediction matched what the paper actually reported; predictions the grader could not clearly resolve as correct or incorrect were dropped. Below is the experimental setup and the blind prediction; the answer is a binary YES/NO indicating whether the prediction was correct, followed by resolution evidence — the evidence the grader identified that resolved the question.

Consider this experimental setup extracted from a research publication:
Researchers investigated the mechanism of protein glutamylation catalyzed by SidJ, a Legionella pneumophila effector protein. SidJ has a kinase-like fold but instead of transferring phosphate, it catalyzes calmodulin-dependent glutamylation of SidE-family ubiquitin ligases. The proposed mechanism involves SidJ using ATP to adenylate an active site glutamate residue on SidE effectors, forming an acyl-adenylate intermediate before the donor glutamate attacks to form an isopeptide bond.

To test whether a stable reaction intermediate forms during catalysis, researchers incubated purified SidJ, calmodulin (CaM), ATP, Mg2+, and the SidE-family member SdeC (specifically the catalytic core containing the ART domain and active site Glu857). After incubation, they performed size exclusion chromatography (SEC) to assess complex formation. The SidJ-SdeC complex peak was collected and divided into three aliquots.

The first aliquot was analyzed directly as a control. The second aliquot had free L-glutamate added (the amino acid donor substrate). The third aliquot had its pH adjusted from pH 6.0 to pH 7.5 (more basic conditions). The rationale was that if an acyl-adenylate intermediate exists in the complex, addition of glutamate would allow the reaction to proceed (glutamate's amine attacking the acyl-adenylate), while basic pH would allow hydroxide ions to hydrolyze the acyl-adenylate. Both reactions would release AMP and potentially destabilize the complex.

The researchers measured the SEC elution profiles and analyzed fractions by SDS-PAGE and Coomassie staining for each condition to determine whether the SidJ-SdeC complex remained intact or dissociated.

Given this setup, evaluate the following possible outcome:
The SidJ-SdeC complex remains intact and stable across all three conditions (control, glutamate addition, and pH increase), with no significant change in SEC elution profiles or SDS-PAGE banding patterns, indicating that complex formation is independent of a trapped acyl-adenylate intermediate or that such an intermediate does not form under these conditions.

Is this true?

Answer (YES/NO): NO